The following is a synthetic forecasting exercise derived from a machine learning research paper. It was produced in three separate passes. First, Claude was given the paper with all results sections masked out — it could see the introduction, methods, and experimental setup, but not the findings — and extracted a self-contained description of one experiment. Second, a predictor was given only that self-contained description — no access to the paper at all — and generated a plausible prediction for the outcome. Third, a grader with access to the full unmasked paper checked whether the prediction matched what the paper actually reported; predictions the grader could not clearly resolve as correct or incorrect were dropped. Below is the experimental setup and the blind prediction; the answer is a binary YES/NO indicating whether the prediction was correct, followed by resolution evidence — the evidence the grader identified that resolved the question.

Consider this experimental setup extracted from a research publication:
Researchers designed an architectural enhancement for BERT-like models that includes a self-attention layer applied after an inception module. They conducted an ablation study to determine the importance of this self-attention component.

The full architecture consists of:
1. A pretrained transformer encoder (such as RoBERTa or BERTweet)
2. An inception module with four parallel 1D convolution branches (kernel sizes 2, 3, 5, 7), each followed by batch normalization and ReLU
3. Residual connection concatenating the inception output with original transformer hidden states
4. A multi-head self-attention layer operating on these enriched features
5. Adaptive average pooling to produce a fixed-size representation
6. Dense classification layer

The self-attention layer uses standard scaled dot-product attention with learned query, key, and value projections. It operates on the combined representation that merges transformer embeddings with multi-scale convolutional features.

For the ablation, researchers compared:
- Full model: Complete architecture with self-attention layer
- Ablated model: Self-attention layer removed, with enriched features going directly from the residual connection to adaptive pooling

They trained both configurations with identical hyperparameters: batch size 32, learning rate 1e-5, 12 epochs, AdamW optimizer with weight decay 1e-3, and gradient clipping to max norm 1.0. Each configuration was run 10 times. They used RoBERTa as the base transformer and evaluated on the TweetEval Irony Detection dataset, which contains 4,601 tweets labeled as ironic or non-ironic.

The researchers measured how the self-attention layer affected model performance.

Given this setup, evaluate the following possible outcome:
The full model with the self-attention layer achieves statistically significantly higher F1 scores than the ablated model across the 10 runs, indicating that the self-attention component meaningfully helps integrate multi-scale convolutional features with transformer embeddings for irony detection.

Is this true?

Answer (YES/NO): NO